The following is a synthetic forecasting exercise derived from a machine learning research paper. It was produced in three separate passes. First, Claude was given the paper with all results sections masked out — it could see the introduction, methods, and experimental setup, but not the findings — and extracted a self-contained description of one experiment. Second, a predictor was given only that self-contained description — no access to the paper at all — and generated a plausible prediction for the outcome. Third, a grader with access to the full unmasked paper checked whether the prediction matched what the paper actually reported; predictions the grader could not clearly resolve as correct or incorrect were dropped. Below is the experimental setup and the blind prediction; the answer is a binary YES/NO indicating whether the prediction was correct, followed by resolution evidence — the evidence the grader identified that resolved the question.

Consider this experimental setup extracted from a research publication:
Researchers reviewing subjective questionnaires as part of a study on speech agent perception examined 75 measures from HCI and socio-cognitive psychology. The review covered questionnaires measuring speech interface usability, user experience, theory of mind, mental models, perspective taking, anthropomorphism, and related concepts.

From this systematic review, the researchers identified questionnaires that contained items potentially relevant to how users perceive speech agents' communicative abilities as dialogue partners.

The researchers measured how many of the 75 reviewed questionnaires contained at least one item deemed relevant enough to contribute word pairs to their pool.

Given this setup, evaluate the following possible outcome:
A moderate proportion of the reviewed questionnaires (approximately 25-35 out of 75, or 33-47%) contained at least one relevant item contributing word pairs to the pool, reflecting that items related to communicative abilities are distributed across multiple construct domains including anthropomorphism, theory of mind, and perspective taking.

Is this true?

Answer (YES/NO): NO